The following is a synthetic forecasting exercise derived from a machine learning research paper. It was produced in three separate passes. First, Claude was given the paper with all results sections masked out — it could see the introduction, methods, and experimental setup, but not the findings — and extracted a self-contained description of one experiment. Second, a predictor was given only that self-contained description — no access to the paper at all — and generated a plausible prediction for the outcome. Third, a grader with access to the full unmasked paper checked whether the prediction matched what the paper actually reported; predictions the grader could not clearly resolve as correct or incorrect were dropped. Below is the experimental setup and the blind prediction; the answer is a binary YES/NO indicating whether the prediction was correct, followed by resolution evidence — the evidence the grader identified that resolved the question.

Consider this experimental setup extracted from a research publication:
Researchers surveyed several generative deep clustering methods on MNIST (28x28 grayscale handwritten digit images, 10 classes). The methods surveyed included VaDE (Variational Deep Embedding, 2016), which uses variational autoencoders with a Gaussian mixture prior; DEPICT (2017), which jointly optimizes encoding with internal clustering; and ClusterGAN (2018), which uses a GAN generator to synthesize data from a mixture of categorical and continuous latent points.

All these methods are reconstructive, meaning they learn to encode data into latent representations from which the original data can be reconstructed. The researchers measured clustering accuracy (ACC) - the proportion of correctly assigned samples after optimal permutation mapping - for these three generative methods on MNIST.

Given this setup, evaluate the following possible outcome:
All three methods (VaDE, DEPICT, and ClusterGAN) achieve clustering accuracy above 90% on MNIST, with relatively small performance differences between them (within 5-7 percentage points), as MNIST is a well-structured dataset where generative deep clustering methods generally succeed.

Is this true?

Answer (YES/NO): YES